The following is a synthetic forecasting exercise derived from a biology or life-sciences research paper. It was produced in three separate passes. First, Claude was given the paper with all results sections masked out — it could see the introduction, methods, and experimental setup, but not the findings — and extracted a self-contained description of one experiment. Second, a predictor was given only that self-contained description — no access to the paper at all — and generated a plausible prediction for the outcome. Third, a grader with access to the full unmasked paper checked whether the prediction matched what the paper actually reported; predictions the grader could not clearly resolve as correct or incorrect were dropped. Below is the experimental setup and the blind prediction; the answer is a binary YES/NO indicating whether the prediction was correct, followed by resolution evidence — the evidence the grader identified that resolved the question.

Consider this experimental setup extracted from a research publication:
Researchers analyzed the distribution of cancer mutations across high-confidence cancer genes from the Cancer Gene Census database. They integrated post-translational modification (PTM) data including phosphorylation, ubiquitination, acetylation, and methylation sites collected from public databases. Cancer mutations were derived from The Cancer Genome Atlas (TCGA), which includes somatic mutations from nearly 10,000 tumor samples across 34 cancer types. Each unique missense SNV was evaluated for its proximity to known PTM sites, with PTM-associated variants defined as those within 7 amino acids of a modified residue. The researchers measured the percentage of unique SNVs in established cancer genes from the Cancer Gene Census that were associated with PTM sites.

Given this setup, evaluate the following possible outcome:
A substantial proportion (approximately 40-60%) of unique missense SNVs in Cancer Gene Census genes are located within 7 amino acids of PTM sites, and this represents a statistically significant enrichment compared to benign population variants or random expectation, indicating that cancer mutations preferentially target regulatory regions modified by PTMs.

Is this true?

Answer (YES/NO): NO